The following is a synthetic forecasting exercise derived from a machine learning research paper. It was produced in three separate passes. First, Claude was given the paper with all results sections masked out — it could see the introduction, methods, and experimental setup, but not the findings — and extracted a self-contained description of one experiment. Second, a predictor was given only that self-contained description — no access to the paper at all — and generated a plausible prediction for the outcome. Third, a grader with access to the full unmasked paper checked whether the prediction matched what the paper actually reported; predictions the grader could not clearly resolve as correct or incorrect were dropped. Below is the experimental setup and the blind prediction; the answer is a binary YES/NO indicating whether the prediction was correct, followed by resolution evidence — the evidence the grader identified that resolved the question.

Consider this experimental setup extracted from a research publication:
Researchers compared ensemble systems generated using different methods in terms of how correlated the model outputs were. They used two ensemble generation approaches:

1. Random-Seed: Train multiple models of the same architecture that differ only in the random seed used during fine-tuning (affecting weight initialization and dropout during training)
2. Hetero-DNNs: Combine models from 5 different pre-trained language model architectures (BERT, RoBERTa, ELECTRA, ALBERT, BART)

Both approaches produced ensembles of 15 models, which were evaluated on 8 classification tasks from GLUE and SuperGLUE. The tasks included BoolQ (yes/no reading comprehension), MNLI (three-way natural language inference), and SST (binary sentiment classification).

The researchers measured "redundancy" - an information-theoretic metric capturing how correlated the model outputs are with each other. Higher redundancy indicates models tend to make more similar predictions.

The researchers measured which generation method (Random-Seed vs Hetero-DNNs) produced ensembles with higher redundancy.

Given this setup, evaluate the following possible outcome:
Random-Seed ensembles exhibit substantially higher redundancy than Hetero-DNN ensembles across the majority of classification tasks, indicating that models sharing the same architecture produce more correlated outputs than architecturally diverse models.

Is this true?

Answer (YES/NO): YES